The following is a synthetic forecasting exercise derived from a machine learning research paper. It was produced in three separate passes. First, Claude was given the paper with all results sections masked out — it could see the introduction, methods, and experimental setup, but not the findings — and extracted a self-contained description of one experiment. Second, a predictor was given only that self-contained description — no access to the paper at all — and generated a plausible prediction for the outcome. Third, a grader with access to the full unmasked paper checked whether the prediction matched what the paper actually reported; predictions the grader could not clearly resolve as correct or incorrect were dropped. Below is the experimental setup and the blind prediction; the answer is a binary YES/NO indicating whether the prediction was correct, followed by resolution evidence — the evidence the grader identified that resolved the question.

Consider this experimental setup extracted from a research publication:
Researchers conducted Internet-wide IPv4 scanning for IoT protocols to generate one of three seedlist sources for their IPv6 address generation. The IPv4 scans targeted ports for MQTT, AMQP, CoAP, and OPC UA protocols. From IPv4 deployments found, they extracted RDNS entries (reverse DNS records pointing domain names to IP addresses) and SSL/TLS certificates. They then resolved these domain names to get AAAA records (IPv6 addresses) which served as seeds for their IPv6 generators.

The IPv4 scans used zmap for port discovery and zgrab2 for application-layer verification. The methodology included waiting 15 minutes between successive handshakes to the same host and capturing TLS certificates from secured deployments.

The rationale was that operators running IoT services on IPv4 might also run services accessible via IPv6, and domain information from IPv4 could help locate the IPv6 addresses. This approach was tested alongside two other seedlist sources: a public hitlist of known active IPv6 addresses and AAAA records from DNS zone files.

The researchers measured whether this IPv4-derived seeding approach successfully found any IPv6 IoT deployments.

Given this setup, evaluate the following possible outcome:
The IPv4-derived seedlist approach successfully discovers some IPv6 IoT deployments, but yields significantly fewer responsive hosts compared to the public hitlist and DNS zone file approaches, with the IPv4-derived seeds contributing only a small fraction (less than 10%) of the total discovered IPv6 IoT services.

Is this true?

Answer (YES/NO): NO